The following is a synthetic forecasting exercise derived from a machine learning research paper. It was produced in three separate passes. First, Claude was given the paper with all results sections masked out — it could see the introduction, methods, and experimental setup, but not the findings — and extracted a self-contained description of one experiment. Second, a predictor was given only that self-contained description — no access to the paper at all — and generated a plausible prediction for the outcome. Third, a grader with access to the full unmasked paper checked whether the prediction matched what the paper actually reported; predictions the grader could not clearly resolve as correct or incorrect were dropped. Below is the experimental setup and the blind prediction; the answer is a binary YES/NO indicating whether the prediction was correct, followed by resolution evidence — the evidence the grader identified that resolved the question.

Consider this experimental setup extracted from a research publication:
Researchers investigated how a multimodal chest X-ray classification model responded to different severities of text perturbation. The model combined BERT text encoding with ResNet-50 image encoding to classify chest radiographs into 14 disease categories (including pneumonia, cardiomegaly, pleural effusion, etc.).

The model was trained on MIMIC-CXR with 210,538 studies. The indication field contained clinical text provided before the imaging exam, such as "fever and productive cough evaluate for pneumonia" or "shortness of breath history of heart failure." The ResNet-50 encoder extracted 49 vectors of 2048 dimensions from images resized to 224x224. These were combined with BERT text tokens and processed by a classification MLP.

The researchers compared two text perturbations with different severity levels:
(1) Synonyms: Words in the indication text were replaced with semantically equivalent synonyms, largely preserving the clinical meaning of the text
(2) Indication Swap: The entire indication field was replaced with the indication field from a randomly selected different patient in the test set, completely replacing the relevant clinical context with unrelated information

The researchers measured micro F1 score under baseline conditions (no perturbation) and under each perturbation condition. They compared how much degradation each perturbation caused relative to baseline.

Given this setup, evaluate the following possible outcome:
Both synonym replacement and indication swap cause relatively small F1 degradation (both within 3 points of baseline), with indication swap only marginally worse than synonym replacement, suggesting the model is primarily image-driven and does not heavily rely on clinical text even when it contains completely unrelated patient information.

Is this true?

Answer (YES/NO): NO